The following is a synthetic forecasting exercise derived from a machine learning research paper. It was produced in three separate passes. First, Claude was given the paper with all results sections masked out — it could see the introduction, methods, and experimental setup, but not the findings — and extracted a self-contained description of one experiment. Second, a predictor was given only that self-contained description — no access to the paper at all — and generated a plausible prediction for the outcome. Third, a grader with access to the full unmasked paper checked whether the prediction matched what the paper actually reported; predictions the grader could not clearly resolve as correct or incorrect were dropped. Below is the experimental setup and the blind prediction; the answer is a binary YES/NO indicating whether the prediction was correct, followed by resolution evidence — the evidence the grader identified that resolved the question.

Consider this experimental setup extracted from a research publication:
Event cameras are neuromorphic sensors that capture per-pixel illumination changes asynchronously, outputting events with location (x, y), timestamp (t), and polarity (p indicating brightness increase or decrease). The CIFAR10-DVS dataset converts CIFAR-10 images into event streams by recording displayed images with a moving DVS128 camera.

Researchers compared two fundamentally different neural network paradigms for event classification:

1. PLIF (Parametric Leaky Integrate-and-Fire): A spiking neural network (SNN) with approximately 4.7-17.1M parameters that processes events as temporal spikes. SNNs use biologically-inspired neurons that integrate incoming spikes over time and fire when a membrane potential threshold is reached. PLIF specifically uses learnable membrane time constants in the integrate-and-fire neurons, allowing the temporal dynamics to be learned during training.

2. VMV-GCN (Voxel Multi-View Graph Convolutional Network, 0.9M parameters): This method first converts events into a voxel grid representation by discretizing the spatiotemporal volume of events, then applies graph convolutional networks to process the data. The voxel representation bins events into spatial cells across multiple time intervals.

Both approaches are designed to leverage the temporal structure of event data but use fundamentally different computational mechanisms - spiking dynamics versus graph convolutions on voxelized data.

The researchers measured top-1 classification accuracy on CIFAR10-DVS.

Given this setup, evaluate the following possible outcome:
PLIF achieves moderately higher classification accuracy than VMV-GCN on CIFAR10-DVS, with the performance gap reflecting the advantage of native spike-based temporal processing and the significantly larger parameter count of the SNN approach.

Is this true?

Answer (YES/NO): YES